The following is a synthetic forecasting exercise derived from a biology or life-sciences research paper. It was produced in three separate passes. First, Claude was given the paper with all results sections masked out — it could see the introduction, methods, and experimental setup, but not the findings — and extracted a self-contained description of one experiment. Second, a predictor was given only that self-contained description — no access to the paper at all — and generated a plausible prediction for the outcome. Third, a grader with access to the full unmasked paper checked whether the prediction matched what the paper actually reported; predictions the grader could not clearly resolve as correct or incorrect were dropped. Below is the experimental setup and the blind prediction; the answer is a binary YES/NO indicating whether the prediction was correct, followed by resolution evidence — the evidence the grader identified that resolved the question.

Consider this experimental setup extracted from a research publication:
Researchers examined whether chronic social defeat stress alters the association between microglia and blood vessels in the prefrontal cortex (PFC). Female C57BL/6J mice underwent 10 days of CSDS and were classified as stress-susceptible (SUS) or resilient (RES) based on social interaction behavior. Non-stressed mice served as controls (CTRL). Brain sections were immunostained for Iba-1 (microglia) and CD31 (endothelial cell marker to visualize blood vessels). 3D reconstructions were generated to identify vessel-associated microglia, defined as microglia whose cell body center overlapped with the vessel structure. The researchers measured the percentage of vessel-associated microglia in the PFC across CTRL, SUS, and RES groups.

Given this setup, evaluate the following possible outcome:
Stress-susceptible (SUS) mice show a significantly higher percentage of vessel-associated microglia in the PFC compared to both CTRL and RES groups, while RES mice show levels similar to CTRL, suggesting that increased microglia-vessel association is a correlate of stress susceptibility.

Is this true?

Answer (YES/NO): YES